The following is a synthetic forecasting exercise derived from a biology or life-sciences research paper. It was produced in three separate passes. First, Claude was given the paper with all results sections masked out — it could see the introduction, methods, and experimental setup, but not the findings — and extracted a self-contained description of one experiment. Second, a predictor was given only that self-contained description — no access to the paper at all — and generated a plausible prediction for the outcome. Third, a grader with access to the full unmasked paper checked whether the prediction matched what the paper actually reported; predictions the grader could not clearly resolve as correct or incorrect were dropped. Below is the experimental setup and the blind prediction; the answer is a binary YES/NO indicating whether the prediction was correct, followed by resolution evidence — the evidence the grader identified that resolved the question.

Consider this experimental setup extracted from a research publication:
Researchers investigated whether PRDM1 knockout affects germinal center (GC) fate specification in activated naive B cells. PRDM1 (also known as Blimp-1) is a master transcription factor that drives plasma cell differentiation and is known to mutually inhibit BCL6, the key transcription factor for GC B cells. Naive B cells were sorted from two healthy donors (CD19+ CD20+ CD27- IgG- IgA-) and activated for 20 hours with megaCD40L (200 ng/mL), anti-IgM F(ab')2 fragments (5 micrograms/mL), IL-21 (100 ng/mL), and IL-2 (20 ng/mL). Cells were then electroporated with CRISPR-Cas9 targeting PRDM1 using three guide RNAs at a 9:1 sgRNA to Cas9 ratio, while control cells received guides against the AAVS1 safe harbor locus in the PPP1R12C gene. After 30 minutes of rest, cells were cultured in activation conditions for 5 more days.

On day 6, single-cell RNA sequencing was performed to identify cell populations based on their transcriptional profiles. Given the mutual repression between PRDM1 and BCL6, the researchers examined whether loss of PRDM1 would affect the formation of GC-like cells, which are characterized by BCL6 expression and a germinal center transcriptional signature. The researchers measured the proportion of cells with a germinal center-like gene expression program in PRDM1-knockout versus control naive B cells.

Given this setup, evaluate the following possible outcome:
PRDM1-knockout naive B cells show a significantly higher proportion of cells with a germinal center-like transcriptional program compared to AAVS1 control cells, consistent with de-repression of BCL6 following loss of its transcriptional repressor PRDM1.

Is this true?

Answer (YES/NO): NO